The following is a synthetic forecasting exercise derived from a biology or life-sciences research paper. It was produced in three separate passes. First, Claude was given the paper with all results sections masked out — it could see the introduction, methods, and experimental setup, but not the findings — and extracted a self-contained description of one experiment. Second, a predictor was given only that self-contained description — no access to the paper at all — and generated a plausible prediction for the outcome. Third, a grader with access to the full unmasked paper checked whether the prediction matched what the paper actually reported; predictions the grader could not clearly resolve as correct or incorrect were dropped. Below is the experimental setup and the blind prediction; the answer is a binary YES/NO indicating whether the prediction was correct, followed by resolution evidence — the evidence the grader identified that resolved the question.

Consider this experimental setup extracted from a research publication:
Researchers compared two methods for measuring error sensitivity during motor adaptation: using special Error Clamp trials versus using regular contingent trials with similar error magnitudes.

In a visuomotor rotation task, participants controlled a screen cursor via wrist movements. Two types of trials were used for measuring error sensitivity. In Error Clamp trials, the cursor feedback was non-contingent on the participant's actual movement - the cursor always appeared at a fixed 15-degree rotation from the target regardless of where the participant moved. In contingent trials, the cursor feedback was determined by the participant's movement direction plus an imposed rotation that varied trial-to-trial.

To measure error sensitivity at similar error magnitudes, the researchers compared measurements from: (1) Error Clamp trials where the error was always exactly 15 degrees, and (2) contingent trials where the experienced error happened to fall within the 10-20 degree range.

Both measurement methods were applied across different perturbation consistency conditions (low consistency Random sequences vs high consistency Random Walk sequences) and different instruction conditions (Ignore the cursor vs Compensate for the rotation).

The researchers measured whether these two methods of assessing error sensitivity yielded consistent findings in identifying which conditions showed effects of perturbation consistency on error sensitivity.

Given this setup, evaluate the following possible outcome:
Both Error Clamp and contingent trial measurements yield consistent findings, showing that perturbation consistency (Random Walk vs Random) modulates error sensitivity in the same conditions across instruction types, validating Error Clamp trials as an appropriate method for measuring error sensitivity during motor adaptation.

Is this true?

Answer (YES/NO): NO